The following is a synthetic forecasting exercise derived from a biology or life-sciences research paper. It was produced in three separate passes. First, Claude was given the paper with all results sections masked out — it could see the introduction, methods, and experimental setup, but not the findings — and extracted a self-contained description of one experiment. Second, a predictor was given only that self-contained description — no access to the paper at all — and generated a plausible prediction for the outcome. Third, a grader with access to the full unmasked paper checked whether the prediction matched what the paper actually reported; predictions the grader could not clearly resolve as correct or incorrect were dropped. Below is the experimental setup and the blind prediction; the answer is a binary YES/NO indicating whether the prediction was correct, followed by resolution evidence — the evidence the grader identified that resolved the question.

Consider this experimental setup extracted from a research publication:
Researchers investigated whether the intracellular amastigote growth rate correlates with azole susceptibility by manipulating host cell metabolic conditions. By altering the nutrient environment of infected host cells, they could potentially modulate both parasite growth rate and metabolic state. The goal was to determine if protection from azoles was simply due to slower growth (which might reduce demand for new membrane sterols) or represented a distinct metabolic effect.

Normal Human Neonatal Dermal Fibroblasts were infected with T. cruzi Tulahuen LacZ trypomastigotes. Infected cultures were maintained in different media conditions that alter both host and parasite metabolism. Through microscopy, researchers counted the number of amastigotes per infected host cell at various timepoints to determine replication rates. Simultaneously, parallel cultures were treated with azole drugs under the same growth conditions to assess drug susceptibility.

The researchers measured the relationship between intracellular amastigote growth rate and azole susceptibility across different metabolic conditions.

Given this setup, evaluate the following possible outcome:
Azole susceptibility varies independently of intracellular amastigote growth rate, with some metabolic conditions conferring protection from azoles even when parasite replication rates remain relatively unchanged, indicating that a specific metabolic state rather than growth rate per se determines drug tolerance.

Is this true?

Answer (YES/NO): YES